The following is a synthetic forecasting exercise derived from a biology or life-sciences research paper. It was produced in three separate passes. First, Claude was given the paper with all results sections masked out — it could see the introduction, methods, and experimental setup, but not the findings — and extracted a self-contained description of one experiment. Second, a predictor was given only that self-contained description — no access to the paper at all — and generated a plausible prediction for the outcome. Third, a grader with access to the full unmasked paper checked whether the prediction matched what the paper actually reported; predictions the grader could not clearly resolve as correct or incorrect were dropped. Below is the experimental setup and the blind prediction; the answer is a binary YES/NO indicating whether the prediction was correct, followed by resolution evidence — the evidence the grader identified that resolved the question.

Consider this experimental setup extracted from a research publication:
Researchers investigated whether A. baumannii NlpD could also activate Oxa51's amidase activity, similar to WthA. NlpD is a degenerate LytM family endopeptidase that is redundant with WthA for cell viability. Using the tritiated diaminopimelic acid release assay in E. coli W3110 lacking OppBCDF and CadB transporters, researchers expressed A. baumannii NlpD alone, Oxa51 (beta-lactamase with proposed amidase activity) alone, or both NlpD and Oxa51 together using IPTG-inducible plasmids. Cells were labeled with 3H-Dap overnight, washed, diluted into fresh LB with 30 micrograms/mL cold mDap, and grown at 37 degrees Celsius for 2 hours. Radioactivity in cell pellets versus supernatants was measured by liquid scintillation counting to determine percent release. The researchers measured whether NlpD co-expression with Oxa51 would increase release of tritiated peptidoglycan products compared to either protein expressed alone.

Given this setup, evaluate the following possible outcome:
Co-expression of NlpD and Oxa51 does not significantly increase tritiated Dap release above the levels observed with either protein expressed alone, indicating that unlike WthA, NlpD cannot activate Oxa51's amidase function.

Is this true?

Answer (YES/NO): NO